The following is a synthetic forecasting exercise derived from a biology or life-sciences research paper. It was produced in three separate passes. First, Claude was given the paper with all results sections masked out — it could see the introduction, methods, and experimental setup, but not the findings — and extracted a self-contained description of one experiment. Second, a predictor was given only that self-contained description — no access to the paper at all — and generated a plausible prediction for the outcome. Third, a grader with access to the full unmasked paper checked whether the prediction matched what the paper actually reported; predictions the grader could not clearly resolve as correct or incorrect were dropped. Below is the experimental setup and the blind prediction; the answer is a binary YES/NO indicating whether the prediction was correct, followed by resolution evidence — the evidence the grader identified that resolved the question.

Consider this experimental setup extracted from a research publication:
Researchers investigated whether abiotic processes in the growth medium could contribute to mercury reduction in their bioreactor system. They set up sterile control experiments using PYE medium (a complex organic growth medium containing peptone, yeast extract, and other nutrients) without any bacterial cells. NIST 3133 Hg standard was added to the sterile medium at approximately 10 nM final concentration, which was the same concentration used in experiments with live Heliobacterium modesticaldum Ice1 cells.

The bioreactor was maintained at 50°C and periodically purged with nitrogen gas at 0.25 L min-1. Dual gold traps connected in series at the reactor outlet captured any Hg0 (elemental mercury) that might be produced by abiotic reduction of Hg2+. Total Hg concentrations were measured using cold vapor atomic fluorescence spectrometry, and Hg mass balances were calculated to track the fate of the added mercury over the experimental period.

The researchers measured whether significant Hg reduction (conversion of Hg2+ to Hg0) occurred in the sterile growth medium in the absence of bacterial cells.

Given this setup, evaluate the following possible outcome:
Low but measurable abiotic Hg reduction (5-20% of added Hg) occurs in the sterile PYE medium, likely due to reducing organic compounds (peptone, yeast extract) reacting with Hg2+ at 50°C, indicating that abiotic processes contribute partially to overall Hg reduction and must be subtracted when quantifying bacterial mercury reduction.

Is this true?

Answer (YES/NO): NO